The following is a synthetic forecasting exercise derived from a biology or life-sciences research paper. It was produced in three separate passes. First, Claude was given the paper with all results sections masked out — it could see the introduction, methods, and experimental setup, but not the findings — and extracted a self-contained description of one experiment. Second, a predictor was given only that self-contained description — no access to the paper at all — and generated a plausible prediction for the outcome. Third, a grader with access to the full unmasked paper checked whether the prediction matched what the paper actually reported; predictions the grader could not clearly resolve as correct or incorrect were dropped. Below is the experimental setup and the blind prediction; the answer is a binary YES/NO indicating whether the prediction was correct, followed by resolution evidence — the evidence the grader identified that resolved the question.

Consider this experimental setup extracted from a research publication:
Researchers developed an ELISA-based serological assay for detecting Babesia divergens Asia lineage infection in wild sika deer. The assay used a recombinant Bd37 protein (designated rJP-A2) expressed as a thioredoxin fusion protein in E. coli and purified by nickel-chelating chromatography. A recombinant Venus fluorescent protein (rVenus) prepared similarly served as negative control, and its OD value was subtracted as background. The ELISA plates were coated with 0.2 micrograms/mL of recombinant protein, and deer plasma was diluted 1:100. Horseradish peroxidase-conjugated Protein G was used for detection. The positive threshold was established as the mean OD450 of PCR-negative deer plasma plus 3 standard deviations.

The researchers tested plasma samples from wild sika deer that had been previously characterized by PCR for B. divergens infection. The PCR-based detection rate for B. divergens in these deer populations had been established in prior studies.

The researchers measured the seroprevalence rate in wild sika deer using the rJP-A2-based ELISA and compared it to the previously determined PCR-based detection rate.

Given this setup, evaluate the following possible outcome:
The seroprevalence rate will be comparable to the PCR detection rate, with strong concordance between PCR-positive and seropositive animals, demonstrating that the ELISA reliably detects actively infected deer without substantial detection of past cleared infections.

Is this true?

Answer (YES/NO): NO